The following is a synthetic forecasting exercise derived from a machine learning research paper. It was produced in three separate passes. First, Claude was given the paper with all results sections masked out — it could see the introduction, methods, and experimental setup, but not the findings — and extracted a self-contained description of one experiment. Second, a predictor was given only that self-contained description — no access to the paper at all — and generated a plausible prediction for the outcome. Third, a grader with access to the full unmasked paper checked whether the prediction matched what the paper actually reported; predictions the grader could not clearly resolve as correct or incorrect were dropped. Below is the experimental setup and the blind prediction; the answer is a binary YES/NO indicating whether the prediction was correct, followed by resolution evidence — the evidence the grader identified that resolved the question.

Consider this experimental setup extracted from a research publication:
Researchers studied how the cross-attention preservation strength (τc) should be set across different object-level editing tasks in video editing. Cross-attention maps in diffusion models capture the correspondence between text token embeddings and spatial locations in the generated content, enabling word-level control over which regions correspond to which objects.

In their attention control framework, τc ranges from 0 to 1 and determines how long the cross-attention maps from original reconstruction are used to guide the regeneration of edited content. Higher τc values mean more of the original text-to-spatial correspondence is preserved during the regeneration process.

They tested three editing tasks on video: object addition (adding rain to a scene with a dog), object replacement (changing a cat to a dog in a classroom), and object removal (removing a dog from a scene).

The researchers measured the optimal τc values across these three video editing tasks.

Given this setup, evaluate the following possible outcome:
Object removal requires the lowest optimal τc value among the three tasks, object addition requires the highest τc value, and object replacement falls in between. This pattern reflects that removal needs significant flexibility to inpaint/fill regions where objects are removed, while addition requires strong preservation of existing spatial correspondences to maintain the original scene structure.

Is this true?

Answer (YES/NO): NO